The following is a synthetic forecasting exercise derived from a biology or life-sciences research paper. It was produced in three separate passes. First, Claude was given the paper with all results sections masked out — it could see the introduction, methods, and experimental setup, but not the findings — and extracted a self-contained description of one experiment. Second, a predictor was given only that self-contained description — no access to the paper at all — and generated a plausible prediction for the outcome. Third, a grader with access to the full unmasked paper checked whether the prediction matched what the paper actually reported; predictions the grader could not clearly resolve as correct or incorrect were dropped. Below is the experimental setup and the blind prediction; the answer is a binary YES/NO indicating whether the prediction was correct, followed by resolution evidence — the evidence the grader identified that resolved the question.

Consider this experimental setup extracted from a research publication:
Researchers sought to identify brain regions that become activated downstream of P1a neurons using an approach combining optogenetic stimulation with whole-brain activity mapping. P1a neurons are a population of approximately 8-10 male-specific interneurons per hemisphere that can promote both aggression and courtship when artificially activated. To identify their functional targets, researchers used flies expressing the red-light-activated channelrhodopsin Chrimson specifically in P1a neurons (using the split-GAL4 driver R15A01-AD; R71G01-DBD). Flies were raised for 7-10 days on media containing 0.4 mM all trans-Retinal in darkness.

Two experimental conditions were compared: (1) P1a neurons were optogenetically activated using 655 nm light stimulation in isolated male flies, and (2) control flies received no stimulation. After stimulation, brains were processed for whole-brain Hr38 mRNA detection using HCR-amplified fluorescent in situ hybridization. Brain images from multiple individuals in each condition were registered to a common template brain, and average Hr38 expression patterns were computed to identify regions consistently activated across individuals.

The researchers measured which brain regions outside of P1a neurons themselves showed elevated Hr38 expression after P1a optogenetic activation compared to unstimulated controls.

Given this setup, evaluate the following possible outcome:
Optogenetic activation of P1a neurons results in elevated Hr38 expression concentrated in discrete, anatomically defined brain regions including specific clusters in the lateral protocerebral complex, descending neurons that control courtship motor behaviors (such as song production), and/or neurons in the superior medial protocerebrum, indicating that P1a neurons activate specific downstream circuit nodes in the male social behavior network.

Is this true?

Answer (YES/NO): NO